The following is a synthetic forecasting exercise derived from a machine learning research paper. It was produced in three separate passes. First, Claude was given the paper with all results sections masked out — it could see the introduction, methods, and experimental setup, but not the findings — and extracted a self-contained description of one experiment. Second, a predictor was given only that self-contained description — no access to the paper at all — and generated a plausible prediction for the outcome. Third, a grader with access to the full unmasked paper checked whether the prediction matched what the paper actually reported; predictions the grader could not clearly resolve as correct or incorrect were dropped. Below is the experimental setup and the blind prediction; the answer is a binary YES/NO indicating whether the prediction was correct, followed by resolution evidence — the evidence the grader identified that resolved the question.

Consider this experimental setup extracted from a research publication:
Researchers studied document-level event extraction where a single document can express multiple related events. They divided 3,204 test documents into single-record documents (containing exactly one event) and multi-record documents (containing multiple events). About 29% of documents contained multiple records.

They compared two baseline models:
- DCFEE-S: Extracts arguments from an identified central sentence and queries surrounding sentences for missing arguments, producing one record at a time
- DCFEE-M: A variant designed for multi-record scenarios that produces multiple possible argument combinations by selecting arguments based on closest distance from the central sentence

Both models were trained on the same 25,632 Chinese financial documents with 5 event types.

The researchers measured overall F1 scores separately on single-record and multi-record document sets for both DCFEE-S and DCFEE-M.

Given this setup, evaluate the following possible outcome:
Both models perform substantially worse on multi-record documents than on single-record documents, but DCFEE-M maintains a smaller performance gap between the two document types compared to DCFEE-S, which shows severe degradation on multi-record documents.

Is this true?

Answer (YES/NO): YES